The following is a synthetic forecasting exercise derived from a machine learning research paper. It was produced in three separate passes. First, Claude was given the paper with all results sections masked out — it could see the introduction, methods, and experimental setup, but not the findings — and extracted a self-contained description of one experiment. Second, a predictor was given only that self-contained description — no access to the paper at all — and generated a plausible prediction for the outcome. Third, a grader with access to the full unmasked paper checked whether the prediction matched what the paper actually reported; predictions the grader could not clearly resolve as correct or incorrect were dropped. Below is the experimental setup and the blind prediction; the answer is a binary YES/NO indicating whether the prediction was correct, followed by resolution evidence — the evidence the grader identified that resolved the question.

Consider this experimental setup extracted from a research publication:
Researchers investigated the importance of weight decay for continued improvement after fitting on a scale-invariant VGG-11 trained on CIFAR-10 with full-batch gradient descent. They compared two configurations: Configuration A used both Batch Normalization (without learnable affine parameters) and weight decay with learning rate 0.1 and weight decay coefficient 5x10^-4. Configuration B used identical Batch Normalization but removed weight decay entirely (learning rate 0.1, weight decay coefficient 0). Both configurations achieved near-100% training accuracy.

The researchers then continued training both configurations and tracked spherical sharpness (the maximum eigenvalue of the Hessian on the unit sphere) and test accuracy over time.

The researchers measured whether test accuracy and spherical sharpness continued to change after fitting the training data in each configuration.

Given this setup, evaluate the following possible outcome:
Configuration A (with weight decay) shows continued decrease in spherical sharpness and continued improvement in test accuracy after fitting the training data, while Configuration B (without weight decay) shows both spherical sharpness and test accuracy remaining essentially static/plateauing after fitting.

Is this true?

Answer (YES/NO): YES